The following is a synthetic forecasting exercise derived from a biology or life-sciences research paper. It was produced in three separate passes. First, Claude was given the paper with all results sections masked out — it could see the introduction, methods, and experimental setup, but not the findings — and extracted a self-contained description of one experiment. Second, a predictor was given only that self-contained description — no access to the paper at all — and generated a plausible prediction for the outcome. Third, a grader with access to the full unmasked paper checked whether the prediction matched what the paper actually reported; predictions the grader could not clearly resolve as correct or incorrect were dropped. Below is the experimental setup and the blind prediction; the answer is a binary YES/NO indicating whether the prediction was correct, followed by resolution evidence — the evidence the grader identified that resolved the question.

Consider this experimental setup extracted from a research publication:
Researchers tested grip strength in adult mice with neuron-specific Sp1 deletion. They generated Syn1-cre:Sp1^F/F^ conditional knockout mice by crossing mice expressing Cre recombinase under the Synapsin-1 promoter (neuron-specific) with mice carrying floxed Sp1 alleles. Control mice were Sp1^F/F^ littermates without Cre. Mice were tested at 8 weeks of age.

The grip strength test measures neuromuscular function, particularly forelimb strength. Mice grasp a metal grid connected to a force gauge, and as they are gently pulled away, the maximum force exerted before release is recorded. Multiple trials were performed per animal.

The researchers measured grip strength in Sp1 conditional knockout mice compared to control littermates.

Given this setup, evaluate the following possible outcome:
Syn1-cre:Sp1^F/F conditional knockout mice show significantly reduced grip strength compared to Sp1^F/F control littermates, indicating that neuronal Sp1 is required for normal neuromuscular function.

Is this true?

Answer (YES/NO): YES